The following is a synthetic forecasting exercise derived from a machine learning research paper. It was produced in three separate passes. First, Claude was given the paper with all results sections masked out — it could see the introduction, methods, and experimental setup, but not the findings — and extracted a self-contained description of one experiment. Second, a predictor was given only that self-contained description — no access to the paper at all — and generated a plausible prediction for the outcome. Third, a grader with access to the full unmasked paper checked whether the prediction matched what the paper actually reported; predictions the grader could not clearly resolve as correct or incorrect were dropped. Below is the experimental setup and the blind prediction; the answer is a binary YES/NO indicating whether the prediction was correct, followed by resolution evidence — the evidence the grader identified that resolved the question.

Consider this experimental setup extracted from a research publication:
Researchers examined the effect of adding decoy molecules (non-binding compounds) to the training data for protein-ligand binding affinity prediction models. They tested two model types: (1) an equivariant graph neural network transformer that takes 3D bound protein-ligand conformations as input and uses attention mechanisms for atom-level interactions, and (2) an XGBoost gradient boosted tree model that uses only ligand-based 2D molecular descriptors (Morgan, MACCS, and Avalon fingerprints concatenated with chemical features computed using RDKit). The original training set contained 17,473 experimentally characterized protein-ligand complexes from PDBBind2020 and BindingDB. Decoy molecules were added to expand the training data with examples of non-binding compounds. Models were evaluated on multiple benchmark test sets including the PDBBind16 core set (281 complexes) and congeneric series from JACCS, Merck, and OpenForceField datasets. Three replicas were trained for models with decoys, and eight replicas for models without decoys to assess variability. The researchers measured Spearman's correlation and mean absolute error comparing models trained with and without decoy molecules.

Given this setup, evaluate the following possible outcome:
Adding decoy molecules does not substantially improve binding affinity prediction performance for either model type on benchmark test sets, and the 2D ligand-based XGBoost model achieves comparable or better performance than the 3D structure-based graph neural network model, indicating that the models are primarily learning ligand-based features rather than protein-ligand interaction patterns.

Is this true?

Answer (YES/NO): NO